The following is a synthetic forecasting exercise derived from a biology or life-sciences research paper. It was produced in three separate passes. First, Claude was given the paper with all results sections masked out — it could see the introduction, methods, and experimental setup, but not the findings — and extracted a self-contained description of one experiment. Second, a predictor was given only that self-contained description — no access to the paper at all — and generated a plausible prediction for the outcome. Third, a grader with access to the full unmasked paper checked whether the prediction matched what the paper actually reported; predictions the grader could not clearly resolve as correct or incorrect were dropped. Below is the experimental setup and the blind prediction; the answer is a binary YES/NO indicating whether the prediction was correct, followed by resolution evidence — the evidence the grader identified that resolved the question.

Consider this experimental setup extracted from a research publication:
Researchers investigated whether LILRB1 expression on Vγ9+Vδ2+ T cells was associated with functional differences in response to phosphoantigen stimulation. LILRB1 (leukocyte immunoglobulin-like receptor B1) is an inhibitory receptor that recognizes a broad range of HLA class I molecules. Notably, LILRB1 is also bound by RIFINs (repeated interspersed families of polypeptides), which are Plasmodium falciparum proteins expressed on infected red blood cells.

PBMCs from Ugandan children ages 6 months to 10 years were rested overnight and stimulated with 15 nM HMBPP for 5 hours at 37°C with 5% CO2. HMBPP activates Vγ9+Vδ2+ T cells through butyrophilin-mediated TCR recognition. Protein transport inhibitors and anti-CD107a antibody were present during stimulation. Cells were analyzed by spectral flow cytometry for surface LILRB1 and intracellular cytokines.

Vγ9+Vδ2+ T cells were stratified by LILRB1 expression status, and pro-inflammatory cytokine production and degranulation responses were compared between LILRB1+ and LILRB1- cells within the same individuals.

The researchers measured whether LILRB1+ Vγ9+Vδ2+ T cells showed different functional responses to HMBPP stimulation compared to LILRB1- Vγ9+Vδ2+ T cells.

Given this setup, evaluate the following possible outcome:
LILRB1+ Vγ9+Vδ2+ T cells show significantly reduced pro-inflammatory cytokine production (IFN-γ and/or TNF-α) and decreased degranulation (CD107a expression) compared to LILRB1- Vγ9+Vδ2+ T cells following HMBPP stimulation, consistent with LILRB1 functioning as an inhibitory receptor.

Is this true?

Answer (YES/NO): YES